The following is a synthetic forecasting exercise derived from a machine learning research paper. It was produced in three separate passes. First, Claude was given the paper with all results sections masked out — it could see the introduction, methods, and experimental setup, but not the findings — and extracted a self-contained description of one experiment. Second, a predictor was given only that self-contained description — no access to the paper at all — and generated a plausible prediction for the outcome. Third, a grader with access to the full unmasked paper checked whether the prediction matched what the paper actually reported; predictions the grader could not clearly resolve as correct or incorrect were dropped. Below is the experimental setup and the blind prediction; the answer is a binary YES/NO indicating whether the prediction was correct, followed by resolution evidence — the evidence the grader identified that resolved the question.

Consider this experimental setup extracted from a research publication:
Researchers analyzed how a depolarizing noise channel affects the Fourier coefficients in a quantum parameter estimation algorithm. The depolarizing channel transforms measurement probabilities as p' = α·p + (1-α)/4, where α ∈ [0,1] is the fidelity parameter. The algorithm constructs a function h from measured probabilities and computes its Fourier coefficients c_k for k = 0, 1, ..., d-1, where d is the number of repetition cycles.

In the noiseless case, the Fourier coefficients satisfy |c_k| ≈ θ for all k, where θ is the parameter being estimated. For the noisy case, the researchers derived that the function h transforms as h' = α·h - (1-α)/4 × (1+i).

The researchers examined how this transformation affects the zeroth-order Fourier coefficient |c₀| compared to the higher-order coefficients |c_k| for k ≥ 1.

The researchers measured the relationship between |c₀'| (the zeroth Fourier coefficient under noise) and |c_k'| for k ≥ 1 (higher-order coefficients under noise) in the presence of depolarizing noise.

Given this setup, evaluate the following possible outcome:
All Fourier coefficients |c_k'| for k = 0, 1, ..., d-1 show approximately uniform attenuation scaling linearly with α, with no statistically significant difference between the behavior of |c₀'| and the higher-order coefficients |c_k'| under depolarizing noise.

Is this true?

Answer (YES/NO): NO